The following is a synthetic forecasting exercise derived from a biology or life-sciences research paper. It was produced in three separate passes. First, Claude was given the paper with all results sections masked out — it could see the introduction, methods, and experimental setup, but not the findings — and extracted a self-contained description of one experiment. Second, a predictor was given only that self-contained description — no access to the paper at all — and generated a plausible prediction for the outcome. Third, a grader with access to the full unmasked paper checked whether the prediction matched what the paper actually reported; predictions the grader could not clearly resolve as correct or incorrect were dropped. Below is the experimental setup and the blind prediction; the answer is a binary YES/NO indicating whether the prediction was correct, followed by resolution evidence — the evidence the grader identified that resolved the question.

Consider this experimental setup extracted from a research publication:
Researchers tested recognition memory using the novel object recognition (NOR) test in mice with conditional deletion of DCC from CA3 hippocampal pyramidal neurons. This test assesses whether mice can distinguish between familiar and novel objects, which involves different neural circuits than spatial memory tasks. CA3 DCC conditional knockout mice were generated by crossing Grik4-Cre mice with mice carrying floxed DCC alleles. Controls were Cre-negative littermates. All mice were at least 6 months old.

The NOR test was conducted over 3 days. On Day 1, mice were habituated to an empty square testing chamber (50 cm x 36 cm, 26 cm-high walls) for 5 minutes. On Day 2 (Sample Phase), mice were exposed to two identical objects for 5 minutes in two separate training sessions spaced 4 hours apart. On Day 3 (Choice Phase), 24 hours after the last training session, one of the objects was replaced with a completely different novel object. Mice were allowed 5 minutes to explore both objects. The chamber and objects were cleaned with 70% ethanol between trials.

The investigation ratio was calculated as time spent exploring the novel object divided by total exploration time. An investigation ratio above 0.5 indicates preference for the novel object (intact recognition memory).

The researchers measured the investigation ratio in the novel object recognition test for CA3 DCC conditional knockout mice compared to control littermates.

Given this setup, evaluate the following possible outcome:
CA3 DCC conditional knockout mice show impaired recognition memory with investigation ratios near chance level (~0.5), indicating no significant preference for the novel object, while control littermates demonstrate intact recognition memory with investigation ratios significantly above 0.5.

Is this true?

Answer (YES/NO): NO